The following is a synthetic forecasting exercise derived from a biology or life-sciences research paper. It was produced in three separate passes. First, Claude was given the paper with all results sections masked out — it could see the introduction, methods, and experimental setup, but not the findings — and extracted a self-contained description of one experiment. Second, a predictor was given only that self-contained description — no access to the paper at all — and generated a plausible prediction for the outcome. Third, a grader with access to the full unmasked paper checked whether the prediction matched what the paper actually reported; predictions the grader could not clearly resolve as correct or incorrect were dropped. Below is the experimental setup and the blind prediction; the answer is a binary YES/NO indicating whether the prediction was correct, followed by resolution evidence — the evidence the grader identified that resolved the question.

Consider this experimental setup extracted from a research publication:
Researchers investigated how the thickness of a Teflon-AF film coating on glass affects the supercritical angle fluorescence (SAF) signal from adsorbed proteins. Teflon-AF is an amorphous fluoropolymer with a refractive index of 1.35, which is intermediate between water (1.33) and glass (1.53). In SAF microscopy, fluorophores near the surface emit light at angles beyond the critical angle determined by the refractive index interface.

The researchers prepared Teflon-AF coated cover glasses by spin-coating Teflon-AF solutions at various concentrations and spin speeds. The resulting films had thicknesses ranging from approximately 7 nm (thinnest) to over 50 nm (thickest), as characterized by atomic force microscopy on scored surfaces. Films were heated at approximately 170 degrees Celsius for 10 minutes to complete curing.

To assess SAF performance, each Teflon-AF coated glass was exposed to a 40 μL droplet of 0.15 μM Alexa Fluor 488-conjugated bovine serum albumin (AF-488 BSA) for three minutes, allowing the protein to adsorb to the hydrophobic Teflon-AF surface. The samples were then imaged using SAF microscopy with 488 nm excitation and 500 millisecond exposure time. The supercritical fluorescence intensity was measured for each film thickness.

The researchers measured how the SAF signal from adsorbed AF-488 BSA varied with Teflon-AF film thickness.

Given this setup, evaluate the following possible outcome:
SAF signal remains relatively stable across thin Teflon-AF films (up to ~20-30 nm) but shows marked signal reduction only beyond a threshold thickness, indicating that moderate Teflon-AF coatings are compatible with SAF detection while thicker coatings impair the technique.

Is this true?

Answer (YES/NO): NO